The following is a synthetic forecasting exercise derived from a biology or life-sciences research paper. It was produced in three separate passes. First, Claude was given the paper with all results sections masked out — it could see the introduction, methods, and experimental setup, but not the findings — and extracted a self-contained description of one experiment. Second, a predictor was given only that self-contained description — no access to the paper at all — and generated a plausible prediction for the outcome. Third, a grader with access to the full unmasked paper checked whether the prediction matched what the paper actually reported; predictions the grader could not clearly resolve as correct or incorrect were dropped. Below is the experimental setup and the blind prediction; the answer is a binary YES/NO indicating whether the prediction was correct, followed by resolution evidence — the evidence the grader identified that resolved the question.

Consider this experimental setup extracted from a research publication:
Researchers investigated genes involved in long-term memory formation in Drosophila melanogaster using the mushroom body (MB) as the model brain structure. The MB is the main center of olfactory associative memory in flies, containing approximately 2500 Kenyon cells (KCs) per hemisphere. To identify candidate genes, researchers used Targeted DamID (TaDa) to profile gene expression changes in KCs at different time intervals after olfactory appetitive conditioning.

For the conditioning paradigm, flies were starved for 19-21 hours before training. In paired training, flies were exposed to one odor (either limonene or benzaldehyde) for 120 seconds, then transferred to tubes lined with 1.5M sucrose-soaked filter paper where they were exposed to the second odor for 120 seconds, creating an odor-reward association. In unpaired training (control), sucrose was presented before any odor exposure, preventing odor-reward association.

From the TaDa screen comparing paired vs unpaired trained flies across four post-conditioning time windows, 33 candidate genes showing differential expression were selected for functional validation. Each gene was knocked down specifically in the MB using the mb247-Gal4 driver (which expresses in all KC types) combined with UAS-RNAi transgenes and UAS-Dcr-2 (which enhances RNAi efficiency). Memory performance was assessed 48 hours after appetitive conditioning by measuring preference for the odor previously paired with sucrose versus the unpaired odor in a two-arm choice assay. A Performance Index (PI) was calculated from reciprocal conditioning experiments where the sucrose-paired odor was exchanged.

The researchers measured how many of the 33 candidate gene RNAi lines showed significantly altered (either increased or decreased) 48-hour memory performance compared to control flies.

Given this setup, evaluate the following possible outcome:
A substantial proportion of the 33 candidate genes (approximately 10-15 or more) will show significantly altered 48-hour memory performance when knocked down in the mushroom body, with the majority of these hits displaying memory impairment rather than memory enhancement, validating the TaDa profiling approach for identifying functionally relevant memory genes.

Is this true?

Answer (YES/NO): NO